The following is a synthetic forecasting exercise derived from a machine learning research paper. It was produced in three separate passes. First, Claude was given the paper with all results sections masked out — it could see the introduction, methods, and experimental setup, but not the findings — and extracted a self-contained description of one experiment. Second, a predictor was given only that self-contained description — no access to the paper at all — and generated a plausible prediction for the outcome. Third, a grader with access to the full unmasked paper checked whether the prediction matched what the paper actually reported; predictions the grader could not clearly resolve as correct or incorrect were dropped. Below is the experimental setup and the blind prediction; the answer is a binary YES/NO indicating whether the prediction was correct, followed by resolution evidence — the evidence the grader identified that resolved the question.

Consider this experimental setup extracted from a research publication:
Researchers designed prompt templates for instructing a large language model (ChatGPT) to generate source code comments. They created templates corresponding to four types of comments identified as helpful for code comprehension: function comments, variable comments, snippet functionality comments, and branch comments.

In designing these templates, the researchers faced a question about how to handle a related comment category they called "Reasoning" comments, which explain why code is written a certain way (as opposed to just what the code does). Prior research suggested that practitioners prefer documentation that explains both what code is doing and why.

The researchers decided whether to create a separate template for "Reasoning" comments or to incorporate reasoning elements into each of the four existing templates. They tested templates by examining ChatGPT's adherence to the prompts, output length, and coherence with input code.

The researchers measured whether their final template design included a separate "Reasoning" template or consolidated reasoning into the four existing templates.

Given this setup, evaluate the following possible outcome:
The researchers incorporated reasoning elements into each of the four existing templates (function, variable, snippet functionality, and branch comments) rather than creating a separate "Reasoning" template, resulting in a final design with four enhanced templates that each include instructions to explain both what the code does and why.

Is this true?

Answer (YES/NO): YES